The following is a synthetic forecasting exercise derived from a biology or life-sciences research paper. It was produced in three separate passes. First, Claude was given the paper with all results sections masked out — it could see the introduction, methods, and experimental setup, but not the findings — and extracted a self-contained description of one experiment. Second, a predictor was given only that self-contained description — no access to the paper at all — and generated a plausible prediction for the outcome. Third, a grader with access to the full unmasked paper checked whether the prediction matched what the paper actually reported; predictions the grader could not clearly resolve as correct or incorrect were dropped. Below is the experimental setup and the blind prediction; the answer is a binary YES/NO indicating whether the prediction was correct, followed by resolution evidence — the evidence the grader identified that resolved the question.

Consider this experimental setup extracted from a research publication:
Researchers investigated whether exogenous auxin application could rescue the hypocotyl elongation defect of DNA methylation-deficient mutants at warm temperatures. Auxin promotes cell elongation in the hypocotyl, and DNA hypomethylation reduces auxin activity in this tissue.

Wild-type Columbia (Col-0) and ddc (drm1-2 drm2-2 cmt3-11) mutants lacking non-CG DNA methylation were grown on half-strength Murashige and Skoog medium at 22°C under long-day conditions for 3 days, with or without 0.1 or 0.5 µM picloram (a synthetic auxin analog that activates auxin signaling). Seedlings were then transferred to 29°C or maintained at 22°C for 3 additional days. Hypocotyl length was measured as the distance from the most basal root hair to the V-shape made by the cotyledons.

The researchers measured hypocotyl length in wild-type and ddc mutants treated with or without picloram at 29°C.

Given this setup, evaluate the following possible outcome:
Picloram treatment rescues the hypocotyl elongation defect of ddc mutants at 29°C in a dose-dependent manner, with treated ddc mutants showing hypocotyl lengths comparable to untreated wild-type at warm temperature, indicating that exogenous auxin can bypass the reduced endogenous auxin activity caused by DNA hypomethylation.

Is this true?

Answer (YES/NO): NO